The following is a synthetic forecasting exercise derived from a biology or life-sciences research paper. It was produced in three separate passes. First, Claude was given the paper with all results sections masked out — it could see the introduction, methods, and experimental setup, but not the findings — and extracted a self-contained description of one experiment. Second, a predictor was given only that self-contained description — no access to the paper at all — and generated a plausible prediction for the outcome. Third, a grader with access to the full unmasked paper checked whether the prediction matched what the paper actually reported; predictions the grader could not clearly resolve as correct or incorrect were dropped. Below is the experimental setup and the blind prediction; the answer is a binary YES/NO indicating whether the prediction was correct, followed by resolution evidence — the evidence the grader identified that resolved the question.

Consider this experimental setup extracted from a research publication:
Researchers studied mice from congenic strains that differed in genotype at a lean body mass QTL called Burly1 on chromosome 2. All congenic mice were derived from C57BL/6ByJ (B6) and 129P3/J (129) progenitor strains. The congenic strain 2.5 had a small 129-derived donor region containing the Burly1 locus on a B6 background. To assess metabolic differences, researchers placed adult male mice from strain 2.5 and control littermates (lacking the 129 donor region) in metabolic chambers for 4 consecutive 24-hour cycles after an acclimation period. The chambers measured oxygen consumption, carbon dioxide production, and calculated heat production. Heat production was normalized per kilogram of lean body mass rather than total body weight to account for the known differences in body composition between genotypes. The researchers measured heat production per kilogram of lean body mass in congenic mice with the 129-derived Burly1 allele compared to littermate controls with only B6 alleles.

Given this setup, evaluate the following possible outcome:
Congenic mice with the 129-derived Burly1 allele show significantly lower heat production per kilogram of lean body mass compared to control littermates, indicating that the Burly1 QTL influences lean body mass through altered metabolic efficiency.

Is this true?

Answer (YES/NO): YES